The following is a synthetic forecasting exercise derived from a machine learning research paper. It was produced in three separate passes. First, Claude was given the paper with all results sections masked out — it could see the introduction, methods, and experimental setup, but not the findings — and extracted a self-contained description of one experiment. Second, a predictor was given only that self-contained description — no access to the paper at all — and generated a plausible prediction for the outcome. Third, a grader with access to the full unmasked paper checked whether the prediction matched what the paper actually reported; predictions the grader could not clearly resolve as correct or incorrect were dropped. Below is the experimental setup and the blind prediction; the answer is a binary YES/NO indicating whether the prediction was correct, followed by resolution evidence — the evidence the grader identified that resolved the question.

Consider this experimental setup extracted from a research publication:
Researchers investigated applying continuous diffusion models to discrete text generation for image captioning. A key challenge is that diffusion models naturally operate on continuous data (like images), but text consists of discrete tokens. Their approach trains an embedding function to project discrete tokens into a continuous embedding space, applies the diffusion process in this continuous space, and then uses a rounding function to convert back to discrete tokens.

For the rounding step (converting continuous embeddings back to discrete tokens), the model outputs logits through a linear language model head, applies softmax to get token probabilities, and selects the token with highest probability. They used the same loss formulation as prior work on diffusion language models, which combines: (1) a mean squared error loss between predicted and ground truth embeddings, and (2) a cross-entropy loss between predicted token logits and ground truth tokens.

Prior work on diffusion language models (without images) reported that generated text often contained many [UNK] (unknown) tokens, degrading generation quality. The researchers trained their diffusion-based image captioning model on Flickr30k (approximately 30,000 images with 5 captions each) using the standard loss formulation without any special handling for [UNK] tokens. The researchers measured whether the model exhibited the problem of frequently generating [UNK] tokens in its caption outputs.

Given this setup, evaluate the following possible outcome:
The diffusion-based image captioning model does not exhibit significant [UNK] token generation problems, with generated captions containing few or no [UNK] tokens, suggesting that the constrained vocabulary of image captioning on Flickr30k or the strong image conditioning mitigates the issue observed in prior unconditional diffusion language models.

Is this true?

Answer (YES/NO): NO